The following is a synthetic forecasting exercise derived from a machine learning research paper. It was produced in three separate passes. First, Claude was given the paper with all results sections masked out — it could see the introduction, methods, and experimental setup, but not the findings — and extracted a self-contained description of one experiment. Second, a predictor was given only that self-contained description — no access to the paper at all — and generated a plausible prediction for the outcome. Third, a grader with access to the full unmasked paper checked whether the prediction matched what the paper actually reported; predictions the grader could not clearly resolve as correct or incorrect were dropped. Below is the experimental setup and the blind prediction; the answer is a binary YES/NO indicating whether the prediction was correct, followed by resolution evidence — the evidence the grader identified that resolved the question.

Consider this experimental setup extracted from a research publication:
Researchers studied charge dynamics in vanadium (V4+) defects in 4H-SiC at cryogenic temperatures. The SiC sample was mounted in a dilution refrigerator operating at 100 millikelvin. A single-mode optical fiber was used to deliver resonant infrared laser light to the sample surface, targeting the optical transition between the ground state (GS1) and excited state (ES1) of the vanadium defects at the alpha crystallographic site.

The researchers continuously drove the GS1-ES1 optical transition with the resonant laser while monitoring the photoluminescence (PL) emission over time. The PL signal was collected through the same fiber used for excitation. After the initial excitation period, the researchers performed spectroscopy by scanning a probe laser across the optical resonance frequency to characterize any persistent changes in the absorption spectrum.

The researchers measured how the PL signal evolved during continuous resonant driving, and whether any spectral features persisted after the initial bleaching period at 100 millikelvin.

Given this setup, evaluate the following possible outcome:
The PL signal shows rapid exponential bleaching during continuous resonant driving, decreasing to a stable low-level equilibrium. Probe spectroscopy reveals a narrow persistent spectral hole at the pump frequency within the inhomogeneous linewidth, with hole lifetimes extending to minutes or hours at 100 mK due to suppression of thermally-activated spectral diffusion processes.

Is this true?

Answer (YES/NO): NO